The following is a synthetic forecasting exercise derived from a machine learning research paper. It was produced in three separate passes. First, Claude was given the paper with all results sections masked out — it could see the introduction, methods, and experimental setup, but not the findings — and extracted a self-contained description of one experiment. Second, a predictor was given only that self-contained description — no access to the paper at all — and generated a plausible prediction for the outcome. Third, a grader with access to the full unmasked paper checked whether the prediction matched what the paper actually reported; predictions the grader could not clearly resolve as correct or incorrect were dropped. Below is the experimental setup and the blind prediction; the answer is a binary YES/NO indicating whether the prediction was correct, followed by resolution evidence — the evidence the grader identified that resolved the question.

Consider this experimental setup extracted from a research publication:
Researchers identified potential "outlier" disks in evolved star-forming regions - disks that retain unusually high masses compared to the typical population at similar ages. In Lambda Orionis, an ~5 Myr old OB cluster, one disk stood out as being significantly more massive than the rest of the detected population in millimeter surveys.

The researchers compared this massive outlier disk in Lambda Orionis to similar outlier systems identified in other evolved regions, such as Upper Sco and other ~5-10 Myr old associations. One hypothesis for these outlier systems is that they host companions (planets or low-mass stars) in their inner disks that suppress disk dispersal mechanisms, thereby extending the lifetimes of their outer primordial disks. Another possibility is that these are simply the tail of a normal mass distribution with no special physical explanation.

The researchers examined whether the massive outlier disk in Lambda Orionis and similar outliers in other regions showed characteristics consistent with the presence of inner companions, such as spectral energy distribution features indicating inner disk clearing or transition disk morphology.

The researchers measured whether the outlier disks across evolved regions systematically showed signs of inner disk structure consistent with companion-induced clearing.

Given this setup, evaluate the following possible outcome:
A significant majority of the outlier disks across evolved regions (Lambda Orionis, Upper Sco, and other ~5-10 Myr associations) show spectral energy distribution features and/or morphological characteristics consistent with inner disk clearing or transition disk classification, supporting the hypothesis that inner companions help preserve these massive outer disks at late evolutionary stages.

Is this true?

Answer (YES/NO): YES